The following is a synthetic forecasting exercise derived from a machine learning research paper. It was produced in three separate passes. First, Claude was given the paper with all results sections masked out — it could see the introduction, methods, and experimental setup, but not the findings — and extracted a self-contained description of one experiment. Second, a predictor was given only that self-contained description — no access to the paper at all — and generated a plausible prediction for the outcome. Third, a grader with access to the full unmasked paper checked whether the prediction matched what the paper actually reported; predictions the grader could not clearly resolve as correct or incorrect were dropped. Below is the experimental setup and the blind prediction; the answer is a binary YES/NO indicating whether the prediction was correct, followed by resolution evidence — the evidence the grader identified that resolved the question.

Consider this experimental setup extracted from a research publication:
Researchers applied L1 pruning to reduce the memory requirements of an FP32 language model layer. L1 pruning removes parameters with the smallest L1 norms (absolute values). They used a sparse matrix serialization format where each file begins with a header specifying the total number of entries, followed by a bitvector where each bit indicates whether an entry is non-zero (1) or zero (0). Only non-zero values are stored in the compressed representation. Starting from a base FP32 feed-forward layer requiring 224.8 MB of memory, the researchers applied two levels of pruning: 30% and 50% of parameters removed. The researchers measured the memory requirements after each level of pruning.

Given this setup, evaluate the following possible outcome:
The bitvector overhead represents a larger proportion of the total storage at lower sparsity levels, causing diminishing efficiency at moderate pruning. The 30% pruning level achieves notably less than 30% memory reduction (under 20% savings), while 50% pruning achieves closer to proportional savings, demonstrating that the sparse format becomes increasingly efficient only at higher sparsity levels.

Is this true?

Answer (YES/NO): NO